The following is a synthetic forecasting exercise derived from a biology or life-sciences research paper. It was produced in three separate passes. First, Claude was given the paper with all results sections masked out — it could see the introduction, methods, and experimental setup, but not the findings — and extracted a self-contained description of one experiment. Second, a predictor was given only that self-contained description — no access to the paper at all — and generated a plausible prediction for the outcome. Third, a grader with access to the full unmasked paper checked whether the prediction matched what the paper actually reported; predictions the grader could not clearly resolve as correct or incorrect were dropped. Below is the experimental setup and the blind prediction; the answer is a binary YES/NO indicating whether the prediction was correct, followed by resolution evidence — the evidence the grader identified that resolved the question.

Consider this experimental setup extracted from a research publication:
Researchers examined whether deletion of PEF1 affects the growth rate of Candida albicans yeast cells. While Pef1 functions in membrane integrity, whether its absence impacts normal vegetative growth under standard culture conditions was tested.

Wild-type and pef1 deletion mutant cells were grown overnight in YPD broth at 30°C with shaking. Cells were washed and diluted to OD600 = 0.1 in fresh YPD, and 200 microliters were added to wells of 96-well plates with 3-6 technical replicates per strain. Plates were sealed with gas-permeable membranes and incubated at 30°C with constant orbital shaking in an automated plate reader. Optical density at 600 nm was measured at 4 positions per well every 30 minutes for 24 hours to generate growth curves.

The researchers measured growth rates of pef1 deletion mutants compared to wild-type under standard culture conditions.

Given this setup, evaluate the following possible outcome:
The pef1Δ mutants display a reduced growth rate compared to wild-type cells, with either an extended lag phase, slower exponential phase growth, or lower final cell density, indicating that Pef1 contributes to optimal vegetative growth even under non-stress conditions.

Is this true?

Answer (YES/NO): YES